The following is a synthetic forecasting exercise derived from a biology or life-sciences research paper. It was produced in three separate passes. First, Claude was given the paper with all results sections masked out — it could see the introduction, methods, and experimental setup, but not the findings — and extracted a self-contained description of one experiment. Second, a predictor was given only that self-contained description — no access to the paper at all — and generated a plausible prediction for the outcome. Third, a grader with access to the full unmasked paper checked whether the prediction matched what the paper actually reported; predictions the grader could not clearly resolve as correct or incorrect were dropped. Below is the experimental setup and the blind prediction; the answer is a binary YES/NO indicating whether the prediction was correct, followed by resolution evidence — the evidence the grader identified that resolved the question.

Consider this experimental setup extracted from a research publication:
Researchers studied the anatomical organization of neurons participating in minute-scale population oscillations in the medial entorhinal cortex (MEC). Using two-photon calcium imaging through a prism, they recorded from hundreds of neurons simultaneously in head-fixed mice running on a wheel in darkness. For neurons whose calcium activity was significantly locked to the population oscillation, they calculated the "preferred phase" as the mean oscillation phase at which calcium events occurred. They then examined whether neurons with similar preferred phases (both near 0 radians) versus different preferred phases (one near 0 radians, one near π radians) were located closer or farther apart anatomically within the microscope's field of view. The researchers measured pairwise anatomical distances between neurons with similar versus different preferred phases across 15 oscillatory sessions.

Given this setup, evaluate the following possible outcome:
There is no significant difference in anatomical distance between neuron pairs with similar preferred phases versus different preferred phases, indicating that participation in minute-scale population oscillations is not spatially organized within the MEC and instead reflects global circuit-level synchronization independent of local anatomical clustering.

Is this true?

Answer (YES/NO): YES